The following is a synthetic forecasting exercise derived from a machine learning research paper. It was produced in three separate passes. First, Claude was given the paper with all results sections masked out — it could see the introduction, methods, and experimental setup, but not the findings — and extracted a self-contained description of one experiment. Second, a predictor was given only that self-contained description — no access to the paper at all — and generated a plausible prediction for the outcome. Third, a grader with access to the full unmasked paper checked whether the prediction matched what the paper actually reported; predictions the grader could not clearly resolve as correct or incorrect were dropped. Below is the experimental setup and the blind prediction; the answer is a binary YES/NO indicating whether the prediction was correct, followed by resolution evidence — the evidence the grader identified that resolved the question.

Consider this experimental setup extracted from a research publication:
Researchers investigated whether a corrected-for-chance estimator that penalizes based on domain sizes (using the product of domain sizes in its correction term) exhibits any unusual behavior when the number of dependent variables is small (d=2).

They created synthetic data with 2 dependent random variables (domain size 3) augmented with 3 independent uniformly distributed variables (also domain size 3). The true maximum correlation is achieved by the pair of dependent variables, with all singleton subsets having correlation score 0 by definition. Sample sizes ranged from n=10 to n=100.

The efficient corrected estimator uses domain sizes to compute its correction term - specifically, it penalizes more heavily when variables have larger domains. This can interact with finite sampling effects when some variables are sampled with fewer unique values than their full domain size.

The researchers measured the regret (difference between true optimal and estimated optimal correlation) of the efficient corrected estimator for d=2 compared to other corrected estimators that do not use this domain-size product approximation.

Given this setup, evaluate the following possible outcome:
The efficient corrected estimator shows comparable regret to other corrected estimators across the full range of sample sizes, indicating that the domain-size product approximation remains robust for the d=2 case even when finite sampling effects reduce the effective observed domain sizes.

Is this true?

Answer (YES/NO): NO